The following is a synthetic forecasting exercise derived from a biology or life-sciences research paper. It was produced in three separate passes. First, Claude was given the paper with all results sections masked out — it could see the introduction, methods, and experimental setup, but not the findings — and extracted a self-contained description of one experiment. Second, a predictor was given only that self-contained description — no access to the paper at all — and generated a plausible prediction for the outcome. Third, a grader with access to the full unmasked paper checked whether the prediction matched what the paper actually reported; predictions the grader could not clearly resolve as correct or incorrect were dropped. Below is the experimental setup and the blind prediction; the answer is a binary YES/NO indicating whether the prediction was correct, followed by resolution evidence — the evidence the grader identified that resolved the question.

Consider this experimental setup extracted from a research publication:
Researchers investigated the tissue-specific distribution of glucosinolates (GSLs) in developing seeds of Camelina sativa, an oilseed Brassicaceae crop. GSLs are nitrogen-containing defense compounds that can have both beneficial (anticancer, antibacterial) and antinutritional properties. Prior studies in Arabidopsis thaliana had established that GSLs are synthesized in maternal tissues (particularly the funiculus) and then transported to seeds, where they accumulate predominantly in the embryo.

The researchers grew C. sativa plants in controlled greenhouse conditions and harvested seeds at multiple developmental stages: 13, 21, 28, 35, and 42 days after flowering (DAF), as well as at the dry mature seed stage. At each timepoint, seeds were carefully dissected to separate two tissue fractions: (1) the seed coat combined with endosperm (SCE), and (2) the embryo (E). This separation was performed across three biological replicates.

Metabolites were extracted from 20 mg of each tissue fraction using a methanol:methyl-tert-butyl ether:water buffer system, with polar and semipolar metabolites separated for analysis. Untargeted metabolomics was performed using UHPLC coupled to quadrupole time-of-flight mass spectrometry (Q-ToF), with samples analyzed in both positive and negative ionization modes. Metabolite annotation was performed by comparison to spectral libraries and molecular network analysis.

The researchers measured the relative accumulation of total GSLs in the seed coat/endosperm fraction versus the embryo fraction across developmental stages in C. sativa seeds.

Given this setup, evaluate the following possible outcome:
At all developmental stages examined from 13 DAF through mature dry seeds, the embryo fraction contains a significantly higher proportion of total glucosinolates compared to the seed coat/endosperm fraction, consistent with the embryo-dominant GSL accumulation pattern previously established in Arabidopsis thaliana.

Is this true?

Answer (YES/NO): NO